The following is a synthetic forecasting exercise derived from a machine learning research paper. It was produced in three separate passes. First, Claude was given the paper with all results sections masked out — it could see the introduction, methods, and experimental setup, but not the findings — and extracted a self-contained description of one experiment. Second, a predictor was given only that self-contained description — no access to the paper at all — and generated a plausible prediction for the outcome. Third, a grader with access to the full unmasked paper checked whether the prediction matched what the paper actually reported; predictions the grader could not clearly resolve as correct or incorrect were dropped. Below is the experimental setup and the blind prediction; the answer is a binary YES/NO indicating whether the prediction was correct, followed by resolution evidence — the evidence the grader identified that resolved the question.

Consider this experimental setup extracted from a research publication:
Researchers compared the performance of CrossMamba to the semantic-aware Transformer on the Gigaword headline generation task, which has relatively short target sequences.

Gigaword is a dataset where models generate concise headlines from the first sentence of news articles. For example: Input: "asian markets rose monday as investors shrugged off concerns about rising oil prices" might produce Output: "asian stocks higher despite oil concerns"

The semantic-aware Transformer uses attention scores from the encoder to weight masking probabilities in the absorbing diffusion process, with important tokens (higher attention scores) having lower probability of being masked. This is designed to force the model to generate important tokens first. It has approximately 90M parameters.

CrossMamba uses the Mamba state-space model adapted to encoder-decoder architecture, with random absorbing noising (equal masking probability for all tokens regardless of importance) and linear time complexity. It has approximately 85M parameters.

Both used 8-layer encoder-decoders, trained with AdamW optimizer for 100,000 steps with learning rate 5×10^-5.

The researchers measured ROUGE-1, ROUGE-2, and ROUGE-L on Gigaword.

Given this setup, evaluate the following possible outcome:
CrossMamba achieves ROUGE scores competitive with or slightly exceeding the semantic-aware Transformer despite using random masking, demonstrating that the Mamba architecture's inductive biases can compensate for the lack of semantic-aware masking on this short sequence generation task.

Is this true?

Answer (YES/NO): NO